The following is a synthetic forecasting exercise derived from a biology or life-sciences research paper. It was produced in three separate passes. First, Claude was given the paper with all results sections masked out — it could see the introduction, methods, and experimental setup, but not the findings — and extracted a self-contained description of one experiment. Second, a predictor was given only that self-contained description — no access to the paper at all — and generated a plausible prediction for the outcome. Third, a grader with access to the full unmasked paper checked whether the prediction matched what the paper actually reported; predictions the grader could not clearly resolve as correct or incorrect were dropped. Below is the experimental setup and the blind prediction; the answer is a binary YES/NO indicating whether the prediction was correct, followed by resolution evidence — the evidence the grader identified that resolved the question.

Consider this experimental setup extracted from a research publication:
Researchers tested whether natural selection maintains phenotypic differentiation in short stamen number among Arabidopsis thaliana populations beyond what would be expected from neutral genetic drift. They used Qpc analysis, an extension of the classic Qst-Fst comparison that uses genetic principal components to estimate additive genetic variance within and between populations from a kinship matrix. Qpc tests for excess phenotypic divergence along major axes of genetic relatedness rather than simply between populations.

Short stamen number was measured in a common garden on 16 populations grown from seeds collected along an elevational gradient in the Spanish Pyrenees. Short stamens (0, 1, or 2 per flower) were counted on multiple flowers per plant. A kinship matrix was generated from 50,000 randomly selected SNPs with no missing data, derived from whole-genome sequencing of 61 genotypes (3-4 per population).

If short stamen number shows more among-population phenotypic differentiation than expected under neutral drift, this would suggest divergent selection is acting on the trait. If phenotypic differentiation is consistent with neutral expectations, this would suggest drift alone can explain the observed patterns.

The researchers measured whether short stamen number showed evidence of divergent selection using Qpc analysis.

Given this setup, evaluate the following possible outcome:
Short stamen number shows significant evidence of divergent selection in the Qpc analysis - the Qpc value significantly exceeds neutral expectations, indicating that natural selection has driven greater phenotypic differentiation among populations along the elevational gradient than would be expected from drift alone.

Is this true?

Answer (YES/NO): NO